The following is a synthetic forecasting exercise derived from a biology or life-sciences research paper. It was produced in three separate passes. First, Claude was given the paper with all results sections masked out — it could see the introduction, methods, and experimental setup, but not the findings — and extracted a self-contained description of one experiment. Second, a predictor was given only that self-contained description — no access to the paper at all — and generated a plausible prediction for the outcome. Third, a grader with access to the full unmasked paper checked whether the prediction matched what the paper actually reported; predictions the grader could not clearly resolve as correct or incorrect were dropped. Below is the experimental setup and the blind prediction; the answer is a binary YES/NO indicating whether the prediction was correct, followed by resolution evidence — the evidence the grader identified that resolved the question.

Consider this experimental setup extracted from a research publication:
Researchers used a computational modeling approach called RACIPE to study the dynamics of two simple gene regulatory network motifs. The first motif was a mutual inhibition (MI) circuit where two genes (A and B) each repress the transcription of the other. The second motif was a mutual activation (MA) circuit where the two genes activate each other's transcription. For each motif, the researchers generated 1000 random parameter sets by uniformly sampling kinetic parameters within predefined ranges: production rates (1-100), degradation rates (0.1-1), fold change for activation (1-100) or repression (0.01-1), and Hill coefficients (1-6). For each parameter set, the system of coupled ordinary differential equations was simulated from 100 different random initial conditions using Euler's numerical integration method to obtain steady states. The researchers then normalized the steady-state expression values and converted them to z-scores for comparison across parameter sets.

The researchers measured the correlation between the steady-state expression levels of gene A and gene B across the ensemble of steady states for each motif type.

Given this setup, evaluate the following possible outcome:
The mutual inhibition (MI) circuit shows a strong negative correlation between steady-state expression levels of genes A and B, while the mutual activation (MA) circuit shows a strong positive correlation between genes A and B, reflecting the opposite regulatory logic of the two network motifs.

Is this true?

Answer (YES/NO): NO